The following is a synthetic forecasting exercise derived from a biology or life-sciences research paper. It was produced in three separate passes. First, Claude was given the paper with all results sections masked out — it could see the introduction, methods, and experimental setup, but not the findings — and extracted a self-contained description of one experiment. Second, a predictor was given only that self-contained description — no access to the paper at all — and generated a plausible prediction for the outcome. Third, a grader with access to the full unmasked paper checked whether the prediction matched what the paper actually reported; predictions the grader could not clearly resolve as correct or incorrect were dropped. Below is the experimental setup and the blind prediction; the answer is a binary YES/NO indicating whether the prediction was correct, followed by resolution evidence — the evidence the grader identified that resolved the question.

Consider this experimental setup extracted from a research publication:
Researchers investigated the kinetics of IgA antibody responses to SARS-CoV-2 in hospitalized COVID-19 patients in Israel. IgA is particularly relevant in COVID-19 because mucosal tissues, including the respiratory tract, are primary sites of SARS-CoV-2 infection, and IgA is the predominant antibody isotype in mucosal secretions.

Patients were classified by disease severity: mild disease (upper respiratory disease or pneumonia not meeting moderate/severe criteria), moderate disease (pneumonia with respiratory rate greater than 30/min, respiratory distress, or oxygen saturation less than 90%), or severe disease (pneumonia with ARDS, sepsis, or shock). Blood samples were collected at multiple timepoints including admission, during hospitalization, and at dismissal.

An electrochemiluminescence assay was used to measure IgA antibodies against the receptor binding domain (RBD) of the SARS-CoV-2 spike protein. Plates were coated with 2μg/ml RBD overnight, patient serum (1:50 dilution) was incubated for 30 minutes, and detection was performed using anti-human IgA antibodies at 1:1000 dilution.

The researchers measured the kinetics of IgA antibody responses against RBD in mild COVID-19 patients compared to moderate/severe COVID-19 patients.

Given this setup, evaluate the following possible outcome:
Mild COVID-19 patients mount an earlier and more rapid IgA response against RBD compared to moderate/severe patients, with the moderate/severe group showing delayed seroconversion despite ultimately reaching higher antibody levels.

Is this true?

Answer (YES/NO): NO